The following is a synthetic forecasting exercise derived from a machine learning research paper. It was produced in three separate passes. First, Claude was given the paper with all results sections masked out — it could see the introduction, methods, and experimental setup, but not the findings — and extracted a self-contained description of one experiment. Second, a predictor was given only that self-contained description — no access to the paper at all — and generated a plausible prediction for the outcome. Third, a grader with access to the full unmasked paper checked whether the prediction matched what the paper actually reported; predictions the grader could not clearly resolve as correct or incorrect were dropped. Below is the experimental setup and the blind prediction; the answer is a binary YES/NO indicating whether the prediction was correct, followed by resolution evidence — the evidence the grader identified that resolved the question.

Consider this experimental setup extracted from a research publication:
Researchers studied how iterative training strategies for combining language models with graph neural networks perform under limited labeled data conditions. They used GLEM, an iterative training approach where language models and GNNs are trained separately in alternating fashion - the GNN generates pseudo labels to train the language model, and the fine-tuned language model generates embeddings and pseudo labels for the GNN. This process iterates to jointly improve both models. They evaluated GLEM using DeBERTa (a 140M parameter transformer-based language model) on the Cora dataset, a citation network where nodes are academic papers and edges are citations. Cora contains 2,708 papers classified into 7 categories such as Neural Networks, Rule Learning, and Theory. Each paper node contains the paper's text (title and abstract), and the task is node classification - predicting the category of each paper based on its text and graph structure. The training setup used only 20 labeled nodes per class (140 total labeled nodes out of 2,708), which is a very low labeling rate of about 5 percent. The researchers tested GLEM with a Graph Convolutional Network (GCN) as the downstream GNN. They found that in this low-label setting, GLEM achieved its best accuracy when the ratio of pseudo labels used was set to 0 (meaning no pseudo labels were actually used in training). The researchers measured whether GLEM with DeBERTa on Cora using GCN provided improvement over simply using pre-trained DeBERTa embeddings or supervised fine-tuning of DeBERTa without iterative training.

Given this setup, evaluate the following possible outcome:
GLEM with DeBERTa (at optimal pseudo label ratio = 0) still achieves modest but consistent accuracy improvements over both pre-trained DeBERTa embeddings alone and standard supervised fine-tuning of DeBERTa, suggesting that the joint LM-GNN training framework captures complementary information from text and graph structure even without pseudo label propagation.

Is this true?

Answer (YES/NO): NO